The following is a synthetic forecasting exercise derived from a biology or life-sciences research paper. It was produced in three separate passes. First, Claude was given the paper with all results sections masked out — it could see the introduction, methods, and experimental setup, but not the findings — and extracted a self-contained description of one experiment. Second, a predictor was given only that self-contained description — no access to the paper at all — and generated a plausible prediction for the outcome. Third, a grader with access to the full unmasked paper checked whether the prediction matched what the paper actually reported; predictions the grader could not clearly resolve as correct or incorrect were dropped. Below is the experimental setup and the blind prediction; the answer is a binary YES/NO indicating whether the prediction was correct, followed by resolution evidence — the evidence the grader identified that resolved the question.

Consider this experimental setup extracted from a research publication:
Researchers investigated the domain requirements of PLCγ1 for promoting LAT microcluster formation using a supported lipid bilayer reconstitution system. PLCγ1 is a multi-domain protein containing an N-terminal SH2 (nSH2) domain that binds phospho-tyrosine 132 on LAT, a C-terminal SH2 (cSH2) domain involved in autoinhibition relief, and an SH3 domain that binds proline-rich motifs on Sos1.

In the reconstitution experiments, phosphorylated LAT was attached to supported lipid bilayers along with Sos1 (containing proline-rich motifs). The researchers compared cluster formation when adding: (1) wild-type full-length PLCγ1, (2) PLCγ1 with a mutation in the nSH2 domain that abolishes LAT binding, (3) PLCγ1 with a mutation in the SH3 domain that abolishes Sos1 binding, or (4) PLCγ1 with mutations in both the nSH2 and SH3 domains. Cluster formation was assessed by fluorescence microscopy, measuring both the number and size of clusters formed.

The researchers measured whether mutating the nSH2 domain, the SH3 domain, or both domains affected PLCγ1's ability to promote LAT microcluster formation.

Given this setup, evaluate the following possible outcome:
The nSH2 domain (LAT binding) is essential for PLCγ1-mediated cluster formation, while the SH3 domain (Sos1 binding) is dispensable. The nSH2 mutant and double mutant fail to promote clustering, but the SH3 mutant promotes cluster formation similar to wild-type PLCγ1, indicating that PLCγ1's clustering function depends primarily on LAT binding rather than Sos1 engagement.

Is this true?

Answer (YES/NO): YES